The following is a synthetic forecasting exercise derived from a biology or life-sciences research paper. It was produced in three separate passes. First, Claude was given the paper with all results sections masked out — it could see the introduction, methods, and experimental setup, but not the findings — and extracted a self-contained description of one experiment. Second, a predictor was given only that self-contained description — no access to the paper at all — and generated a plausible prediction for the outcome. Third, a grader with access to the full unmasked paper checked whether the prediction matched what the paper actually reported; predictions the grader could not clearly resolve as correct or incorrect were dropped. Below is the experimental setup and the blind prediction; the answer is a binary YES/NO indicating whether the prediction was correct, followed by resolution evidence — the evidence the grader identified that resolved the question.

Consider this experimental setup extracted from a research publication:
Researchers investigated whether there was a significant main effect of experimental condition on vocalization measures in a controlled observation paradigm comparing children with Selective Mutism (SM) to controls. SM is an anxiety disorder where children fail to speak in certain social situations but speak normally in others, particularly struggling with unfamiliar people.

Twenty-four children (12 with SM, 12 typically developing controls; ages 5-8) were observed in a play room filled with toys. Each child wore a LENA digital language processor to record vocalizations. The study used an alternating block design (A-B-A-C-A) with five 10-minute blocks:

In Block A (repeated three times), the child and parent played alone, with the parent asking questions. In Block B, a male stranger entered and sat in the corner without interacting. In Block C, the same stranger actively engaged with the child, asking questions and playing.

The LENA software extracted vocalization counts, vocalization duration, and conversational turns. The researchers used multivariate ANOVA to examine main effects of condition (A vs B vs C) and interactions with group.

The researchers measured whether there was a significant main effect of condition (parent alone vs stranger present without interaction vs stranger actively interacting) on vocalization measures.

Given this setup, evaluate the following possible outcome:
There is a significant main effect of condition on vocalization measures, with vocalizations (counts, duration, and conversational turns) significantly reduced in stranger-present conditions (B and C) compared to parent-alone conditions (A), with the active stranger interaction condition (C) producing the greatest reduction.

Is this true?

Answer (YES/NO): NO